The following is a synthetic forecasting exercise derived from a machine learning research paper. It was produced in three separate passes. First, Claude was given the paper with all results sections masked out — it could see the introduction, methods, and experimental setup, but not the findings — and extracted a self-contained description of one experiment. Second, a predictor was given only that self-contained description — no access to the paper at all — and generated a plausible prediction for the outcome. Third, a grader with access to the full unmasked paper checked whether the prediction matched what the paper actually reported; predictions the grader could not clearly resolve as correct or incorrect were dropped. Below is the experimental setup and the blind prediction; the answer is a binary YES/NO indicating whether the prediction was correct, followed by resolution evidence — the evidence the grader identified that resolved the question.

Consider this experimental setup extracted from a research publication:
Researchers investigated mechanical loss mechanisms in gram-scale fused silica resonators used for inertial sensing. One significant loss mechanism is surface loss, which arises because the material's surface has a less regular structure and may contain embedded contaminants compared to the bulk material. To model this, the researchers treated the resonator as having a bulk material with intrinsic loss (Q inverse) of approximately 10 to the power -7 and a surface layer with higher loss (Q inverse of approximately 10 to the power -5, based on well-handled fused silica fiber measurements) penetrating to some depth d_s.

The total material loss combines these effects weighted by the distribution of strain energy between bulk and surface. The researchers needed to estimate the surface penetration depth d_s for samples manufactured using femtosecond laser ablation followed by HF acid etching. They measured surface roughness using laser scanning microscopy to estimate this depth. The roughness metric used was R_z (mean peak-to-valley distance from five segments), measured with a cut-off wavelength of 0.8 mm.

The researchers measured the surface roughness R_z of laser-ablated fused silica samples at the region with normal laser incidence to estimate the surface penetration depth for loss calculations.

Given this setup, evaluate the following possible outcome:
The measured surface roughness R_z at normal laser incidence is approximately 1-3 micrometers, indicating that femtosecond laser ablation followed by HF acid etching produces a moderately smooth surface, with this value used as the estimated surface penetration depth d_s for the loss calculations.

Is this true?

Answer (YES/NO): NO